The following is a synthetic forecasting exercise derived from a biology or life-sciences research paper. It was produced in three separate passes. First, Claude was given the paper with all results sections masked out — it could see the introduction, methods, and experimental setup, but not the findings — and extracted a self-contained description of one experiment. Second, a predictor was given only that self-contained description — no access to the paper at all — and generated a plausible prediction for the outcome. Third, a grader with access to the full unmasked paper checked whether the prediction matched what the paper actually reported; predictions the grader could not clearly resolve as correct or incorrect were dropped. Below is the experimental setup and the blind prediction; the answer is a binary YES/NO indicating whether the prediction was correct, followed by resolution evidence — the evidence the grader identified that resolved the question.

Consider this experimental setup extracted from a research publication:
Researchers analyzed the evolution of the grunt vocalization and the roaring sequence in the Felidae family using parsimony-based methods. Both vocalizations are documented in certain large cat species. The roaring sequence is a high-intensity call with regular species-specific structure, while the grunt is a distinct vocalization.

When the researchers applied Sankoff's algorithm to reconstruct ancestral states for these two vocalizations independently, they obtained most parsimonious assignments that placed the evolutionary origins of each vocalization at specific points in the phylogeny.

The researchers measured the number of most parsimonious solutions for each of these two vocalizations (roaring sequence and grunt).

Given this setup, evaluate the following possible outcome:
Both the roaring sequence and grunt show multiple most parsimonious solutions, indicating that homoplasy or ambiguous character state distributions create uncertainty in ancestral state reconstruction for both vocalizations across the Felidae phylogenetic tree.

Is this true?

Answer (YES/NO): NO